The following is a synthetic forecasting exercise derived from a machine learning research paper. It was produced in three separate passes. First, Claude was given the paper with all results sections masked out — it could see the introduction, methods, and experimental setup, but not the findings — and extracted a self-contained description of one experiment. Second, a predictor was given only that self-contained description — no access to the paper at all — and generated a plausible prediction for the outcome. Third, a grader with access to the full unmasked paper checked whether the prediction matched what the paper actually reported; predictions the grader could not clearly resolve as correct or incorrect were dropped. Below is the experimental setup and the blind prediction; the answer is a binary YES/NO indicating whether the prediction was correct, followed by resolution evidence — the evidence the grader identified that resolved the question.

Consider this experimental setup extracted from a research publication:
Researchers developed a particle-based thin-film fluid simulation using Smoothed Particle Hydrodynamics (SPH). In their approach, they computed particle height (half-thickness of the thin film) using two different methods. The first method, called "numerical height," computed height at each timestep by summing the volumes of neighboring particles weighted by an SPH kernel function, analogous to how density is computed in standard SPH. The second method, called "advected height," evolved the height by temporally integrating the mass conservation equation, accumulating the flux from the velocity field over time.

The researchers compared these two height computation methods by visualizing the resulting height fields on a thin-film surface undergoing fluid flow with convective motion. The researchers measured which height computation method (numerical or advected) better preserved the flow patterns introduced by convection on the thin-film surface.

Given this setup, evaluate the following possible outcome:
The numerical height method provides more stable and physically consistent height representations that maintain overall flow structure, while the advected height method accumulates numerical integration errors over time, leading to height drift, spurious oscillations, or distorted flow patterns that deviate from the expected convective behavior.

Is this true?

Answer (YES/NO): NO